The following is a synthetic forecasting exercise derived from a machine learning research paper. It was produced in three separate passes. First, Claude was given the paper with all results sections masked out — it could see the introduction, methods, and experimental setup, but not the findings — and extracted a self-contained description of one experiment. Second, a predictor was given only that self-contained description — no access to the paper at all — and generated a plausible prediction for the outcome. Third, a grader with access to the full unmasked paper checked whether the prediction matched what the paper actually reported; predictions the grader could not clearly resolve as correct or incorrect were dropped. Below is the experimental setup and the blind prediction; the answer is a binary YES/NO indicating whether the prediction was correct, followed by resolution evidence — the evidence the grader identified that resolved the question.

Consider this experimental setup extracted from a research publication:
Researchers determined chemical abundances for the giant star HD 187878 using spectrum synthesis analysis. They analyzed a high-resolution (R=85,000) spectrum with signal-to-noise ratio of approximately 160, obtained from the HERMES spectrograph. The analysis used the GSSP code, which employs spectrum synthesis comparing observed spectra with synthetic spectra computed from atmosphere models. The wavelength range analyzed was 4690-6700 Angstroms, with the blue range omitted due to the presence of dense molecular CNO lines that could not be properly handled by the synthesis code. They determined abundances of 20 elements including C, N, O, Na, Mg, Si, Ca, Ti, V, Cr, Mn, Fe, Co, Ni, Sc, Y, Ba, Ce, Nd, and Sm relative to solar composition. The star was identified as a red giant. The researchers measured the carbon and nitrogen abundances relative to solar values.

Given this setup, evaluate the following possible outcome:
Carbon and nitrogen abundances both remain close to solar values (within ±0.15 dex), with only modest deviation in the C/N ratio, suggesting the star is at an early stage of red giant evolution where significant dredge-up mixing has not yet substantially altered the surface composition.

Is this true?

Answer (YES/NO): NO